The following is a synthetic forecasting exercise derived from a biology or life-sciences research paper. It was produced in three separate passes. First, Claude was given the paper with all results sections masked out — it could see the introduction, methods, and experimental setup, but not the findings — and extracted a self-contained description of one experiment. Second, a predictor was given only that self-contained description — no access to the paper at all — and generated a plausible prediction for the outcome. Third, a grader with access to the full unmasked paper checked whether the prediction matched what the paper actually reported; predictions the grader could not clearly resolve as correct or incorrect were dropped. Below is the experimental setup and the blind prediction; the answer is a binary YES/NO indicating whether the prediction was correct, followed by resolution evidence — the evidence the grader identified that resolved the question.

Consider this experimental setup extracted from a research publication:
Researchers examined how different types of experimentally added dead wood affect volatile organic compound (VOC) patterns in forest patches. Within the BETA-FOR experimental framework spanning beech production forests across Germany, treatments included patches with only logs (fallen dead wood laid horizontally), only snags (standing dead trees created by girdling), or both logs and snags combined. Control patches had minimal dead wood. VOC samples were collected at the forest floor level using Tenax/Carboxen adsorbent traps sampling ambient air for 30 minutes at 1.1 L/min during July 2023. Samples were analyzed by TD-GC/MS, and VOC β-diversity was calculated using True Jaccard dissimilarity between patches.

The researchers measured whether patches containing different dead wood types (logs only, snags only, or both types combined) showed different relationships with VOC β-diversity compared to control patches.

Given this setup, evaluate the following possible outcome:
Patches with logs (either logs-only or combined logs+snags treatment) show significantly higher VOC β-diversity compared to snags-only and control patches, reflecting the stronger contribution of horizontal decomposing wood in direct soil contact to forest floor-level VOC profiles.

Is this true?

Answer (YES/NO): NO